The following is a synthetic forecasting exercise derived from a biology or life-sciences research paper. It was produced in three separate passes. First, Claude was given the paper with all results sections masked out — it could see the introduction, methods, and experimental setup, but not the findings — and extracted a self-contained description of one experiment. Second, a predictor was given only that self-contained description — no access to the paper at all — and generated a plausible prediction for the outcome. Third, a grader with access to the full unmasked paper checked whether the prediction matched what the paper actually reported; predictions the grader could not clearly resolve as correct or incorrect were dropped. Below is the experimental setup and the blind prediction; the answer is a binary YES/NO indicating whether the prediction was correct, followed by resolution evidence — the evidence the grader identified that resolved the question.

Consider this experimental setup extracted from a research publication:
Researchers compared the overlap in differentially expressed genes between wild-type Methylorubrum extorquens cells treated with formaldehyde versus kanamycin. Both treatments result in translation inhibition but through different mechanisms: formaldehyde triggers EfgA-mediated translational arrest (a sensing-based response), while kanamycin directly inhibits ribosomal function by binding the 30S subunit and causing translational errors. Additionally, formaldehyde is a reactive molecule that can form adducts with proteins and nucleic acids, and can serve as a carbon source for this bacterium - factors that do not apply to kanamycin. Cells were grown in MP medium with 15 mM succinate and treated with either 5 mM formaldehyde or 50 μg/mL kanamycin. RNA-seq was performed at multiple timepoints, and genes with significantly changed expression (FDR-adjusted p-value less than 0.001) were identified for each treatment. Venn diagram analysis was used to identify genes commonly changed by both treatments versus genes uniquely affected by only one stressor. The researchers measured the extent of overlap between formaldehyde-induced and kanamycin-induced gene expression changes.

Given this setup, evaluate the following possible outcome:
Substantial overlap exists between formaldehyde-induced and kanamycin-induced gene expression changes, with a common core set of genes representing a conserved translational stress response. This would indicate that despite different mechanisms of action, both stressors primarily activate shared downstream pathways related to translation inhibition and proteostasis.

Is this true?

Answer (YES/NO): YES